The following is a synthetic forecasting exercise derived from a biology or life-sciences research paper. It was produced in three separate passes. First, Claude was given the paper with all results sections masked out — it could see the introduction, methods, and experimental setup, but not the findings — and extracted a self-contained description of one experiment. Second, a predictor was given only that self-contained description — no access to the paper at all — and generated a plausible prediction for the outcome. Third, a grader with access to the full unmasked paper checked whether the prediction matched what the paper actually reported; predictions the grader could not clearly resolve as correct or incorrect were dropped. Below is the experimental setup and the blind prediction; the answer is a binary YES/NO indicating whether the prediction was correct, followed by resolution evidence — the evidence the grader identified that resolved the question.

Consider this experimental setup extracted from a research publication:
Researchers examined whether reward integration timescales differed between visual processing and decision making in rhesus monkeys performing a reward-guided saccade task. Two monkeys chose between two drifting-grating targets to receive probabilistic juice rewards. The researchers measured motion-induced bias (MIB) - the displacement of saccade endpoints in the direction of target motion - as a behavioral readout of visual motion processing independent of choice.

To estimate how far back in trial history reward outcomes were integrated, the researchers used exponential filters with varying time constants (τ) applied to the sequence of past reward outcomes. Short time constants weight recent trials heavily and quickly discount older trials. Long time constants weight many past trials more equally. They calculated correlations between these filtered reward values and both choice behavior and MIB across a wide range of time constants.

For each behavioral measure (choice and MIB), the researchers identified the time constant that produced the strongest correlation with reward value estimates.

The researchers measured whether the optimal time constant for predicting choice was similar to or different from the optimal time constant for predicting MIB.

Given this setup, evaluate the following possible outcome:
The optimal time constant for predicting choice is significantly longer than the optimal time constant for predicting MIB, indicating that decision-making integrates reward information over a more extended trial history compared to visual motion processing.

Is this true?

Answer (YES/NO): NO